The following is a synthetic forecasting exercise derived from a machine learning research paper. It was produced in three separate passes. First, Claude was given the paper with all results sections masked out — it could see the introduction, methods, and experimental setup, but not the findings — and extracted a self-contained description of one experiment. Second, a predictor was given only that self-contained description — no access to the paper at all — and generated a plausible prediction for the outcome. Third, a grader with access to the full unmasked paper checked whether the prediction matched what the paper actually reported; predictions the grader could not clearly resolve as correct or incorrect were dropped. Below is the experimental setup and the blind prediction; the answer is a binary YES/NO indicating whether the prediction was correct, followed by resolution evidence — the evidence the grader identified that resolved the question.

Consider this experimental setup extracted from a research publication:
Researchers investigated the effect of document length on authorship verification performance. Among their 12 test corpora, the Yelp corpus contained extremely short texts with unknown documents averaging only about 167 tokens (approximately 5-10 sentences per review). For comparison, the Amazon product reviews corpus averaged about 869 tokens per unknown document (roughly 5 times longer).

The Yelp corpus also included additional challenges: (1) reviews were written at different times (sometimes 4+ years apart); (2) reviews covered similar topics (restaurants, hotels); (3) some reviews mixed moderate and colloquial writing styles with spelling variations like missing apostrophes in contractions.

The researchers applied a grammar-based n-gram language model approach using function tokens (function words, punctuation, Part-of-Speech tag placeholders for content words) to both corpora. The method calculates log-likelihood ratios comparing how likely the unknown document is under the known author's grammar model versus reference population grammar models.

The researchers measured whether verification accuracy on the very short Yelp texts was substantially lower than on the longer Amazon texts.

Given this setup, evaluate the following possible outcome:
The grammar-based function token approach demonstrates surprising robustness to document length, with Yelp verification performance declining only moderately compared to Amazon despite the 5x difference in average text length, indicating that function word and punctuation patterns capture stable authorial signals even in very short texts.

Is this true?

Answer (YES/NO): NO